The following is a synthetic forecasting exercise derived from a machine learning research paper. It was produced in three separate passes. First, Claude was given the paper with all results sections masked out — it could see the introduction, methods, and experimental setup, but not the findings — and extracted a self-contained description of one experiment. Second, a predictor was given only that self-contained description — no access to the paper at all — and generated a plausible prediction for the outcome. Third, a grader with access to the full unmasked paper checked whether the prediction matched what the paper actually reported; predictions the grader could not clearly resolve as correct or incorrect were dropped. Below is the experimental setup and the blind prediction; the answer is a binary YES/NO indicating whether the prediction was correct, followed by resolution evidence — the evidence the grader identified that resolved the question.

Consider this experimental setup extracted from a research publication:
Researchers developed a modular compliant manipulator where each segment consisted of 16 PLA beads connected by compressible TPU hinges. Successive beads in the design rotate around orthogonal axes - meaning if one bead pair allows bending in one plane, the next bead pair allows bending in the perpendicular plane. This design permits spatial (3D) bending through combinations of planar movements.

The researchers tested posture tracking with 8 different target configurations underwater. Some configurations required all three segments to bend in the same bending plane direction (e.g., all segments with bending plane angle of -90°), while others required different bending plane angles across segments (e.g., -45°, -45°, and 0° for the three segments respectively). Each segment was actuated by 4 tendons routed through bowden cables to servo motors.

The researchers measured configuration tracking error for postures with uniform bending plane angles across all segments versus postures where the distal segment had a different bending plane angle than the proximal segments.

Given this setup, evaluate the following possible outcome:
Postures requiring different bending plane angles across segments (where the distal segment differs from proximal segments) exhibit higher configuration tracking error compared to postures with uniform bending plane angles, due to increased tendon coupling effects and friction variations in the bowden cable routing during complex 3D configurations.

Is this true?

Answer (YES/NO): NO